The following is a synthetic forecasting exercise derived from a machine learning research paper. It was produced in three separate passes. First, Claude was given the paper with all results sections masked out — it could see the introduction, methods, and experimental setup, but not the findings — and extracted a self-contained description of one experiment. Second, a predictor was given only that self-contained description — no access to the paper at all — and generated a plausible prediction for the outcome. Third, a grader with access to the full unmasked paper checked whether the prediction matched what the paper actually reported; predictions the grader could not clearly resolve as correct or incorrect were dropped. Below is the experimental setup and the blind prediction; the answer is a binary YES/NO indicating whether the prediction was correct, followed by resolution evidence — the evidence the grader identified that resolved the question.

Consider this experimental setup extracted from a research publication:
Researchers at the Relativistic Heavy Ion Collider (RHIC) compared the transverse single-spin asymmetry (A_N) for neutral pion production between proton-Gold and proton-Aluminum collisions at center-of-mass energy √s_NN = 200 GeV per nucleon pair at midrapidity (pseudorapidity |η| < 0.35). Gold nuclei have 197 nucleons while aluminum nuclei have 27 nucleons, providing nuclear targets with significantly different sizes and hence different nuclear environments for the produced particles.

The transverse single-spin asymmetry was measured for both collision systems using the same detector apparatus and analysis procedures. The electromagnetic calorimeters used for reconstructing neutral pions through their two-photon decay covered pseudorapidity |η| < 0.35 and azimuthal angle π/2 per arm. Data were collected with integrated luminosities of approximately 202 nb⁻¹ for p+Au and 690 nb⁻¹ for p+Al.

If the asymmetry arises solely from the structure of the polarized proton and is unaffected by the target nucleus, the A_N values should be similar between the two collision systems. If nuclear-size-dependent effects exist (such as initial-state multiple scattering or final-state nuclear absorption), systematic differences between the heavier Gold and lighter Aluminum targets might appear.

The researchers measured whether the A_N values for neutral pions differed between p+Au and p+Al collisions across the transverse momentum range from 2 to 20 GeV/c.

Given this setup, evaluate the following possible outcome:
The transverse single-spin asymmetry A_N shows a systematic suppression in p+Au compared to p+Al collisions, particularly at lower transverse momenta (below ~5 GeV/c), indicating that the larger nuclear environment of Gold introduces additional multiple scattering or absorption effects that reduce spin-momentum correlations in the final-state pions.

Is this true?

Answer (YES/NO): NO